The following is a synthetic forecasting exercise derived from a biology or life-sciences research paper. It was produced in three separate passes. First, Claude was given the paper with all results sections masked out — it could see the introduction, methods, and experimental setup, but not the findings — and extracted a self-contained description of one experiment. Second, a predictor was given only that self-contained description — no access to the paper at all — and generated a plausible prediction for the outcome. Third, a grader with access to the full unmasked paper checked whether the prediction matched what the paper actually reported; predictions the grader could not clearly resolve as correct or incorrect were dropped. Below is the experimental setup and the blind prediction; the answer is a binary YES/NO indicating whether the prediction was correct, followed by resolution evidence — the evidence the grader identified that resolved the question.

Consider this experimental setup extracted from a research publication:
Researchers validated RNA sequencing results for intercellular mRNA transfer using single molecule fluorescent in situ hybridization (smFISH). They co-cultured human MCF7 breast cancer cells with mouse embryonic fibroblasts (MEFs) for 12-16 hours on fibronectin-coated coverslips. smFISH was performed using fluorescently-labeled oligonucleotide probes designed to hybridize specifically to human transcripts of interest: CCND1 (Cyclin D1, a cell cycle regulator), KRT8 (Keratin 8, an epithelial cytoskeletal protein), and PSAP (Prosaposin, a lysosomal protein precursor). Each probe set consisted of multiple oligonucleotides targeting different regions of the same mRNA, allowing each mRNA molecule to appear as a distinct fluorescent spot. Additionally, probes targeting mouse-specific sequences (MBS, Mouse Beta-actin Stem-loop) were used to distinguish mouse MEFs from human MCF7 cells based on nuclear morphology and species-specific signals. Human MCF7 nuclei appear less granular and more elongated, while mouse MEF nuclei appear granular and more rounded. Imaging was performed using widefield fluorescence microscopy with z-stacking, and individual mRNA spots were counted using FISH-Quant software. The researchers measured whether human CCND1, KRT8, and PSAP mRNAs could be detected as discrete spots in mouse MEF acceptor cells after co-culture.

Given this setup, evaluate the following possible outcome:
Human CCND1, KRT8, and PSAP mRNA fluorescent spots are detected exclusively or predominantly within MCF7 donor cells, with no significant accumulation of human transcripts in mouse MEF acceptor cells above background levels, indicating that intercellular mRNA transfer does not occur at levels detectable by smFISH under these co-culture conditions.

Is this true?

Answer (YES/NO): NO